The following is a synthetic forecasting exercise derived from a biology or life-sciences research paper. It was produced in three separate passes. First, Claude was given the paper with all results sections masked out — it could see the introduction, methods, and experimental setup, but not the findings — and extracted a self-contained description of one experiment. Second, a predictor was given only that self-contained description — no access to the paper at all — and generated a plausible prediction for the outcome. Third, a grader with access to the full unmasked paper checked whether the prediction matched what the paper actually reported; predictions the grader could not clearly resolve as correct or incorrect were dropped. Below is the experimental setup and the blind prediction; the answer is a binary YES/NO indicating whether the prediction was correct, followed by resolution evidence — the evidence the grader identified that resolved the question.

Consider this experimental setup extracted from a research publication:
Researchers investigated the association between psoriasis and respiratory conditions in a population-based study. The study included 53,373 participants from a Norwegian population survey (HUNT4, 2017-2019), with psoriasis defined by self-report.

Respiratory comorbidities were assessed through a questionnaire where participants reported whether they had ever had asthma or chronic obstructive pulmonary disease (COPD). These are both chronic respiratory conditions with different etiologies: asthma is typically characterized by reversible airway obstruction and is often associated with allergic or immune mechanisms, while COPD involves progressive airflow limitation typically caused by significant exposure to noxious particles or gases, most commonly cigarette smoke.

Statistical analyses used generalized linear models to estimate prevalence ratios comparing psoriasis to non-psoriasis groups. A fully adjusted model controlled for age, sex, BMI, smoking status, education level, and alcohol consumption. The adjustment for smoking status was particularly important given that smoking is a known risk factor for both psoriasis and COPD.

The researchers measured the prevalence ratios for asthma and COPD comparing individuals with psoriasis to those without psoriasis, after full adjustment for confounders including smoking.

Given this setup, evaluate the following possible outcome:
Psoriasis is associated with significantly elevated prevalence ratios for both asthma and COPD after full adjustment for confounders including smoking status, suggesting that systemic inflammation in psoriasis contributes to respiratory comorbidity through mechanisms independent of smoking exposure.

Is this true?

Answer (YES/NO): YES